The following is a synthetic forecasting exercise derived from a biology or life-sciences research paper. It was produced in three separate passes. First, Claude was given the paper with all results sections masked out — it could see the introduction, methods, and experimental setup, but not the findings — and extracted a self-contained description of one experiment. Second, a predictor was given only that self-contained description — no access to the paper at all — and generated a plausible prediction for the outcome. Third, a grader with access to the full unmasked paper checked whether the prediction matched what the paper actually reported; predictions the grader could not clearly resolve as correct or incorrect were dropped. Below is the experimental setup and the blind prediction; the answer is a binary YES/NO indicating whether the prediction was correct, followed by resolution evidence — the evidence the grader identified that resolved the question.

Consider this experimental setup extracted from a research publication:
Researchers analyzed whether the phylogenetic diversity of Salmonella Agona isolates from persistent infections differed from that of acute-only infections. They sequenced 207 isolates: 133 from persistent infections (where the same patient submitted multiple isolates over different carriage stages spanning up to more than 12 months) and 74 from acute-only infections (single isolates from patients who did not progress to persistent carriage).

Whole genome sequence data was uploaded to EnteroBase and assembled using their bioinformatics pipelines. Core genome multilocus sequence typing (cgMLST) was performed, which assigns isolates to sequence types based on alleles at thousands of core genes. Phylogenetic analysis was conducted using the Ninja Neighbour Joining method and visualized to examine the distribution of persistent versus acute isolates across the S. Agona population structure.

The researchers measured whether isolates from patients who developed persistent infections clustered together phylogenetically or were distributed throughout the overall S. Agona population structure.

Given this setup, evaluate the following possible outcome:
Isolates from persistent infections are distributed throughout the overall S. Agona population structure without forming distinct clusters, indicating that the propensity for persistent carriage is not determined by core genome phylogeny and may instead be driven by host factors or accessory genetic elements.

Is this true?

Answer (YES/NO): YES